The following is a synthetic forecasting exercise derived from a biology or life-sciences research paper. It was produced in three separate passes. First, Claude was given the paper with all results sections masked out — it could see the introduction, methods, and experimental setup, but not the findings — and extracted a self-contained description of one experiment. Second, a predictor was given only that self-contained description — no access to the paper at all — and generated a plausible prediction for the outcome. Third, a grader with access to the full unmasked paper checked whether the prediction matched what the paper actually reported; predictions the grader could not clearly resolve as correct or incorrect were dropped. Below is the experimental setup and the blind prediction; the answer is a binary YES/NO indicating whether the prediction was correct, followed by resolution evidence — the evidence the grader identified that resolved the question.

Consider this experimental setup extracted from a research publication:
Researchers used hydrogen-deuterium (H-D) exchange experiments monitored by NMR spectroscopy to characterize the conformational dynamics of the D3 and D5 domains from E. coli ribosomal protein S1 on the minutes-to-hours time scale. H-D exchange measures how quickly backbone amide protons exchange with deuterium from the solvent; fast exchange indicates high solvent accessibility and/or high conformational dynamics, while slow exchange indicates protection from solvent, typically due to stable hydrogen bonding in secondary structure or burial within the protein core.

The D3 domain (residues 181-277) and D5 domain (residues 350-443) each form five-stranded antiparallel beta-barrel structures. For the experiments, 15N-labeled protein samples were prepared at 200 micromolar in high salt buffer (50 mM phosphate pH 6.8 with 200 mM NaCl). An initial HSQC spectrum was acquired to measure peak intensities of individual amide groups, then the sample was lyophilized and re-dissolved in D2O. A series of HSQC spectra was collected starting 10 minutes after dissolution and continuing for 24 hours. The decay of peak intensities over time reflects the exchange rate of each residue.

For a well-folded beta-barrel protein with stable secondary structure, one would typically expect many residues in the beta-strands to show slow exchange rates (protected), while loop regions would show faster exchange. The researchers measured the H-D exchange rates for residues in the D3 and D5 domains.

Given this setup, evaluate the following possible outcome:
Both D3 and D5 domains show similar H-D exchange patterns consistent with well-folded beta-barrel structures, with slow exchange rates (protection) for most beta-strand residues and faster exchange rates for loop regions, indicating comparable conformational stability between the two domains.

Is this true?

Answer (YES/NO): NO